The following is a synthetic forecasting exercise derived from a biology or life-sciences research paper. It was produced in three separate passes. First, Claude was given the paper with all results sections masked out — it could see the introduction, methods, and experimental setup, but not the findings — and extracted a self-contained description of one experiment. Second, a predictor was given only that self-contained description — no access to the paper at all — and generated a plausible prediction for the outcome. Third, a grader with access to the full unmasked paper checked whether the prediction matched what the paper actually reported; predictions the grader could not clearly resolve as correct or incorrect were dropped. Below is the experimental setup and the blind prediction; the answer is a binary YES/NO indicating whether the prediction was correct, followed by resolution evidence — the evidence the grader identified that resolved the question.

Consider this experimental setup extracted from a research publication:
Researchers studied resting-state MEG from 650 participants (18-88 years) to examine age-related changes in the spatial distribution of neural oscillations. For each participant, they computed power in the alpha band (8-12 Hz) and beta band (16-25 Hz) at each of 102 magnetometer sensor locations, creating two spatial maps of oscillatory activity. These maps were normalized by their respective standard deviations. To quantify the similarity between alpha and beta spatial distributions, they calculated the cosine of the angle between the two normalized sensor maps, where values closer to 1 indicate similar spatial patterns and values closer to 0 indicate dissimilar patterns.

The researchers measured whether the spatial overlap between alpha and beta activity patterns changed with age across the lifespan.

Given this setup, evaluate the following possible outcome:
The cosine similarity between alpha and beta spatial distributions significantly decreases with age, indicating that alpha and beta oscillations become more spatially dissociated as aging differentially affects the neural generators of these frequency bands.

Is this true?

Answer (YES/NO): YES